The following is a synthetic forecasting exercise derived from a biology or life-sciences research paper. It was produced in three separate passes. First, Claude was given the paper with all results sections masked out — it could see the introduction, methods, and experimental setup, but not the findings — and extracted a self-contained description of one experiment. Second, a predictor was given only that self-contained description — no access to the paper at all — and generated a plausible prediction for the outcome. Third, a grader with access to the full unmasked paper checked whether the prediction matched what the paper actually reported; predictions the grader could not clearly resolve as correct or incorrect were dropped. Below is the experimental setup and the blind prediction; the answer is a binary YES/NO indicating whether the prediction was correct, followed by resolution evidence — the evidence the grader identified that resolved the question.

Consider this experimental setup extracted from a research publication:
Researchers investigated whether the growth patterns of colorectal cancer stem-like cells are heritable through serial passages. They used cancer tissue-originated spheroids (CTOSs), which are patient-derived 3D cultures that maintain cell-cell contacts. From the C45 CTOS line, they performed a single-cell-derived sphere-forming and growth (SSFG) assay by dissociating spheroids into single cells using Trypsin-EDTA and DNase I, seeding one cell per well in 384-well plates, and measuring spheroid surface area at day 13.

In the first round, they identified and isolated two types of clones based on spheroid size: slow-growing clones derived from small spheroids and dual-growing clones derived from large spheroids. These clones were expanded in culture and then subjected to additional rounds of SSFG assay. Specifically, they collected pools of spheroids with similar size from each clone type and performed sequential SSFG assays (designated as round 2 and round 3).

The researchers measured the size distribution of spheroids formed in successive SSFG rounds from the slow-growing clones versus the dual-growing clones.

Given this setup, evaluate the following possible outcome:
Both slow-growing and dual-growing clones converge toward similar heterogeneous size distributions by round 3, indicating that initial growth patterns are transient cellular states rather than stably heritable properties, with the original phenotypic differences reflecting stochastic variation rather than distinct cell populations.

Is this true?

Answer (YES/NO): NO